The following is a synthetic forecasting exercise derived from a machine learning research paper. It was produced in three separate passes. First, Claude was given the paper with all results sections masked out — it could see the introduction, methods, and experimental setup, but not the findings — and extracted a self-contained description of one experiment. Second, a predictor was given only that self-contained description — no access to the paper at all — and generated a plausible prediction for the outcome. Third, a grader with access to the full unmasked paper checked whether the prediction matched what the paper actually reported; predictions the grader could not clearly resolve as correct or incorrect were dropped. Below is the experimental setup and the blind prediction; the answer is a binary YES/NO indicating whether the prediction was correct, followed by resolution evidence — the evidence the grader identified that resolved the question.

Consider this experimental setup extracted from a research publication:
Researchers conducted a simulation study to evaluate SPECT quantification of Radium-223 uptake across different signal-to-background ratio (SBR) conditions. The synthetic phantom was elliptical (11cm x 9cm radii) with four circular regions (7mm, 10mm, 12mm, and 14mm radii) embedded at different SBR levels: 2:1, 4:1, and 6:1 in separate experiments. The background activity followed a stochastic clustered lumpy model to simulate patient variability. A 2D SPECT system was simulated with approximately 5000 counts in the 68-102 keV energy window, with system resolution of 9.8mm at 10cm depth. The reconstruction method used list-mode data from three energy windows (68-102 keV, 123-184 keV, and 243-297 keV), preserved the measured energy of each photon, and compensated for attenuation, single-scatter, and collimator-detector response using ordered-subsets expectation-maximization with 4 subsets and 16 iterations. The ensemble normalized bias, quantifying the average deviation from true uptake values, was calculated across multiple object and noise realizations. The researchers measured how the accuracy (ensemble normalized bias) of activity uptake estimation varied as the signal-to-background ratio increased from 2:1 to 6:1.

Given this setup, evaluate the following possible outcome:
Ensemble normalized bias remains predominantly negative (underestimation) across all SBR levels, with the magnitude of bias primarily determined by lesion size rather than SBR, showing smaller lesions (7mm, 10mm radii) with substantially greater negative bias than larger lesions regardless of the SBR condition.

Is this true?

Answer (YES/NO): NO